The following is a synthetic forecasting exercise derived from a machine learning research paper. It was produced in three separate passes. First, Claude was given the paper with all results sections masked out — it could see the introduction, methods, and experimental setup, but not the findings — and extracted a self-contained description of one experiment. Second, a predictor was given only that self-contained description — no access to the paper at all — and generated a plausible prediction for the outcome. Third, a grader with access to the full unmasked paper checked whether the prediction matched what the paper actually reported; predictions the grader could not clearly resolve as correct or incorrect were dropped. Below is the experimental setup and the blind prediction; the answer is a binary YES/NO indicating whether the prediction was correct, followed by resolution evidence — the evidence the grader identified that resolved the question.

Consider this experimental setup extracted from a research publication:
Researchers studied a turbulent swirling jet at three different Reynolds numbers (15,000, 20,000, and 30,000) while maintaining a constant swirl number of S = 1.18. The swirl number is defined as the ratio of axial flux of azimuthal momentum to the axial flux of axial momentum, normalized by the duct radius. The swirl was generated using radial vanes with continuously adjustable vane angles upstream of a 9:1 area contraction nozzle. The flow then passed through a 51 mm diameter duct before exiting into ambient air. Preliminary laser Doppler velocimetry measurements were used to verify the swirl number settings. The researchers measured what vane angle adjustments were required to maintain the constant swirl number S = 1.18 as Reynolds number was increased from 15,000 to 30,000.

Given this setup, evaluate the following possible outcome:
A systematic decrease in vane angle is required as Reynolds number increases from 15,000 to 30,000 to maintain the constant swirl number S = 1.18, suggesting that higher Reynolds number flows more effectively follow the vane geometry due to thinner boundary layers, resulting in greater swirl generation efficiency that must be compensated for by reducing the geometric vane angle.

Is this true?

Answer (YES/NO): YES